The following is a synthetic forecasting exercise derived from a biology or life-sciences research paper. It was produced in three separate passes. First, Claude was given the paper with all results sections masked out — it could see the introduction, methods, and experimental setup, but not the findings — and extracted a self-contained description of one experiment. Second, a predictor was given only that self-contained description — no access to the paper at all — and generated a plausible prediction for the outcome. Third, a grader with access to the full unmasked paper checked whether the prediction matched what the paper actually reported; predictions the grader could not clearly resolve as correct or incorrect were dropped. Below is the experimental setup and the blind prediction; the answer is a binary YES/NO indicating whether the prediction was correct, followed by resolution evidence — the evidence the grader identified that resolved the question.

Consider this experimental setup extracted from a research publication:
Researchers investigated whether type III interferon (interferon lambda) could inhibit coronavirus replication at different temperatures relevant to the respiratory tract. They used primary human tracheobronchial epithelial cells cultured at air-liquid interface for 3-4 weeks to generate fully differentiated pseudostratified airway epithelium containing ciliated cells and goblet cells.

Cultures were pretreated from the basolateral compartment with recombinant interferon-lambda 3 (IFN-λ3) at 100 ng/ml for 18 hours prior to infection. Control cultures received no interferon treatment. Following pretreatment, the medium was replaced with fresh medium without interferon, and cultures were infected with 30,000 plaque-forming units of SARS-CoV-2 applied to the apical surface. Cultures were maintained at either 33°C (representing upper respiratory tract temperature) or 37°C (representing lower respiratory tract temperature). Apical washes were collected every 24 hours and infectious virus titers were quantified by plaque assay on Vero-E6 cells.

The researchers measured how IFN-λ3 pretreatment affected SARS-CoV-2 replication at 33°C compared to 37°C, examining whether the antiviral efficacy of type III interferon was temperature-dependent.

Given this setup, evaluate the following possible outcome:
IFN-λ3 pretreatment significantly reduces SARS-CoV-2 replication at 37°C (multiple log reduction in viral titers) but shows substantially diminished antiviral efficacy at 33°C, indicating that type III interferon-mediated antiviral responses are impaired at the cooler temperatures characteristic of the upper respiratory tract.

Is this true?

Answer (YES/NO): NO